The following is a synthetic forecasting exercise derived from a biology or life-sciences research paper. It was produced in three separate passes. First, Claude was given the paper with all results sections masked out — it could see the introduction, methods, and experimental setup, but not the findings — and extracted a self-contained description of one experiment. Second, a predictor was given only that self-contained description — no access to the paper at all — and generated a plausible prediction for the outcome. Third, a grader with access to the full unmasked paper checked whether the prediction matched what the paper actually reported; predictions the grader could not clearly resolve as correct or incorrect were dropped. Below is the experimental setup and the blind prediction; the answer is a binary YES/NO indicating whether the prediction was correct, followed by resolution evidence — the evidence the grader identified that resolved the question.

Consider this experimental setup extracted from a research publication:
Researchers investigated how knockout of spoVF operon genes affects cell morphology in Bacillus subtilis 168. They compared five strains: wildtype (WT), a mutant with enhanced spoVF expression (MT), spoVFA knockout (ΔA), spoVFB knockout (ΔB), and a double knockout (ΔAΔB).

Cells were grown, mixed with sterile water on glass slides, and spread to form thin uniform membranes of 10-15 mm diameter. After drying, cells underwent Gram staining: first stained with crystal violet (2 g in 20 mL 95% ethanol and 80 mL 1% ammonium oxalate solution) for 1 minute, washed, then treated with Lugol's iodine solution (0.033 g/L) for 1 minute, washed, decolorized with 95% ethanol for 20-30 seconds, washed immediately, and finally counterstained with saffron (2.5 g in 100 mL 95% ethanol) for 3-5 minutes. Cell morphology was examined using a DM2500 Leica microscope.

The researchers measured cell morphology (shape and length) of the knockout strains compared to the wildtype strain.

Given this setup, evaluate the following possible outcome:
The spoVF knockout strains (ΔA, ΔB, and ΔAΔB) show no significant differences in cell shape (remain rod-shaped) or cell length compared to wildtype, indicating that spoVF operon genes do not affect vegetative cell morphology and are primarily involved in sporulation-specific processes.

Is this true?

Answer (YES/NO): NO